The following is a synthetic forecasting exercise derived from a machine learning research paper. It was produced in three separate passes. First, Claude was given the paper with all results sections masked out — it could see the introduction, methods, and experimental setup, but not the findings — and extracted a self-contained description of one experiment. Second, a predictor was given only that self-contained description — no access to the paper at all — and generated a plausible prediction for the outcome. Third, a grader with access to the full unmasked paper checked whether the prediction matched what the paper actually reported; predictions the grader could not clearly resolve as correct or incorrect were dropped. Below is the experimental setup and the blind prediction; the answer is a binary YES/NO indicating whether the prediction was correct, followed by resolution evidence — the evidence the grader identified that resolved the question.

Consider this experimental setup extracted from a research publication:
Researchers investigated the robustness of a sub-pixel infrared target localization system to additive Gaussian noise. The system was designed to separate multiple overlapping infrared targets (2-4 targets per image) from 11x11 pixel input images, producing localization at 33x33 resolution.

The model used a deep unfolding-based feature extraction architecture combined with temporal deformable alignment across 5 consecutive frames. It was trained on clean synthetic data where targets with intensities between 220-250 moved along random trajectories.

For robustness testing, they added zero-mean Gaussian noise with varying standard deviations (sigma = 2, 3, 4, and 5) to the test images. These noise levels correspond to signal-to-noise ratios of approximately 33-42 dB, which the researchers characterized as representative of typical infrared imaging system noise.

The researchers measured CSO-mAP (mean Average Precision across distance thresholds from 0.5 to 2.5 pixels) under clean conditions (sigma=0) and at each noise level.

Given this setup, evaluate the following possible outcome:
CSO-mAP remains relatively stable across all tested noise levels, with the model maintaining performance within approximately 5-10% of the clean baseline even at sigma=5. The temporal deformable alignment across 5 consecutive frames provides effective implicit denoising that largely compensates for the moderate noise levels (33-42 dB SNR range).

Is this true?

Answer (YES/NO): YES